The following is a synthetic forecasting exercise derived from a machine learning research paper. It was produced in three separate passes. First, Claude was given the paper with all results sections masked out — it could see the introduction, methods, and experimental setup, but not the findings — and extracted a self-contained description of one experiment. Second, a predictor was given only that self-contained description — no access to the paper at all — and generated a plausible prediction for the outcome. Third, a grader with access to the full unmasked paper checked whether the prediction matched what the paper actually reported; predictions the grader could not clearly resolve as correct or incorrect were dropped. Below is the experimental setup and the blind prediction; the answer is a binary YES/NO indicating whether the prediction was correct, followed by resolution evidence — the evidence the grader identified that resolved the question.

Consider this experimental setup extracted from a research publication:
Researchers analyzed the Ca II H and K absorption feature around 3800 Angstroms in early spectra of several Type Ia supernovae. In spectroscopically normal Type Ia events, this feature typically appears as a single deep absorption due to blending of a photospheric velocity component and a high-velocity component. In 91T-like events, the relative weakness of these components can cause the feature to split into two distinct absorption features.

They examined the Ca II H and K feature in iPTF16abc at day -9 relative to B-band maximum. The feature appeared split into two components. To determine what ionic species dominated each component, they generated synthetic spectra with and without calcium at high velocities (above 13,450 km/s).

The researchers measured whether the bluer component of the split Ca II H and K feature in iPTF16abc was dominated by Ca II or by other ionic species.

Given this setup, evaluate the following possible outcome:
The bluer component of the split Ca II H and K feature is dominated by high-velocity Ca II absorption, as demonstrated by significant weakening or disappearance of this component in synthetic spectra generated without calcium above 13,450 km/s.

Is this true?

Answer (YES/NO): NO